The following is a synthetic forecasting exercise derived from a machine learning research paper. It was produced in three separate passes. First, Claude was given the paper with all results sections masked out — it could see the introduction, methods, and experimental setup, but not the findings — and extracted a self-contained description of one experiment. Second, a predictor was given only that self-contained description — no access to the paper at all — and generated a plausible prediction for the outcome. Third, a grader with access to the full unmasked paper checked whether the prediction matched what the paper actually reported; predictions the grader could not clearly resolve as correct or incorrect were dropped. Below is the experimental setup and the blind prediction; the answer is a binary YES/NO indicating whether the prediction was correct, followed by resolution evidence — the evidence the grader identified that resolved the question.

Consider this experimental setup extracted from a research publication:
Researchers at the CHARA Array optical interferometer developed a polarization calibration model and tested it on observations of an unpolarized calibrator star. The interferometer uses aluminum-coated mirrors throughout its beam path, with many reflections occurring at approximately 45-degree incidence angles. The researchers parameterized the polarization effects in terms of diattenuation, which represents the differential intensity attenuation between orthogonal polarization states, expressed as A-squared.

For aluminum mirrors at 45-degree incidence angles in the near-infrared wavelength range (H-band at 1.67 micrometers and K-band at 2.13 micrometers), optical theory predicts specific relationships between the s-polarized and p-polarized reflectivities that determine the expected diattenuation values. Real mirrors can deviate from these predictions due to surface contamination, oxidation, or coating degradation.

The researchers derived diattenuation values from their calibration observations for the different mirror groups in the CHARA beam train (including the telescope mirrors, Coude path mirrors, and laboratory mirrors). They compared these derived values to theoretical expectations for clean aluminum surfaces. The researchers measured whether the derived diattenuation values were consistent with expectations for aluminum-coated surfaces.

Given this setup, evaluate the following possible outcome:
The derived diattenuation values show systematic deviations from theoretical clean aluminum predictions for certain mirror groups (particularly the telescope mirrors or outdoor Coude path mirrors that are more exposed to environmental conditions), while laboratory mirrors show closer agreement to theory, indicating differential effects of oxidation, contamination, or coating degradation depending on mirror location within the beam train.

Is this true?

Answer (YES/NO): NO